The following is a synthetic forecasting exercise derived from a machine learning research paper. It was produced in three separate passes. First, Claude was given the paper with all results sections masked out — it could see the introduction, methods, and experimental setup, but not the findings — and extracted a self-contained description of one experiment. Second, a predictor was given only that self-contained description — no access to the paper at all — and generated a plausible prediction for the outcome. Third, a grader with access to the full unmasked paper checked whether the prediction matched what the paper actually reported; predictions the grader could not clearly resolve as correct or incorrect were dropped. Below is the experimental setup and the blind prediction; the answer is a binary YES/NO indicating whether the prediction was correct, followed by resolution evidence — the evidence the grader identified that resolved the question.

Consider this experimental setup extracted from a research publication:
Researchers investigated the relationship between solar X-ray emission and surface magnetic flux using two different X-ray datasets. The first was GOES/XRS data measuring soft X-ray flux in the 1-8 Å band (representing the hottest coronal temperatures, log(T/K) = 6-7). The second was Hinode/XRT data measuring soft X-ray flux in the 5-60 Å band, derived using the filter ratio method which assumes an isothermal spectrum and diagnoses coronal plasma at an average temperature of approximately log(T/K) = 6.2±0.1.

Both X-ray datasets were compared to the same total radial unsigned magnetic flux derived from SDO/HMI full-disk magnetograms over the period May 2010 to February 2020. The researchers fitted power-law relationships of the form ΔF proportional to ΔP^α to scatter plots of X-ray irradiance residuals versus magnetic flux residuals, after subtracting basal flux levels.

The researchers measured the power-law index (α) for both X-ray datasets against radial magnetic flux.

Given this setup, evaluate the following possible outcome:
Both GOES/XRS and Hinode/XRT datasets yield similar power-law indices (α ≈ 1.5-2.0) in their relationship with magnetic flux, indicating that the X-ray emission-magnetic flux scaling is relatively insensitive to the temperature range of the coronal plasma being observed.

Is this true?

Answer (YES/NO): NO